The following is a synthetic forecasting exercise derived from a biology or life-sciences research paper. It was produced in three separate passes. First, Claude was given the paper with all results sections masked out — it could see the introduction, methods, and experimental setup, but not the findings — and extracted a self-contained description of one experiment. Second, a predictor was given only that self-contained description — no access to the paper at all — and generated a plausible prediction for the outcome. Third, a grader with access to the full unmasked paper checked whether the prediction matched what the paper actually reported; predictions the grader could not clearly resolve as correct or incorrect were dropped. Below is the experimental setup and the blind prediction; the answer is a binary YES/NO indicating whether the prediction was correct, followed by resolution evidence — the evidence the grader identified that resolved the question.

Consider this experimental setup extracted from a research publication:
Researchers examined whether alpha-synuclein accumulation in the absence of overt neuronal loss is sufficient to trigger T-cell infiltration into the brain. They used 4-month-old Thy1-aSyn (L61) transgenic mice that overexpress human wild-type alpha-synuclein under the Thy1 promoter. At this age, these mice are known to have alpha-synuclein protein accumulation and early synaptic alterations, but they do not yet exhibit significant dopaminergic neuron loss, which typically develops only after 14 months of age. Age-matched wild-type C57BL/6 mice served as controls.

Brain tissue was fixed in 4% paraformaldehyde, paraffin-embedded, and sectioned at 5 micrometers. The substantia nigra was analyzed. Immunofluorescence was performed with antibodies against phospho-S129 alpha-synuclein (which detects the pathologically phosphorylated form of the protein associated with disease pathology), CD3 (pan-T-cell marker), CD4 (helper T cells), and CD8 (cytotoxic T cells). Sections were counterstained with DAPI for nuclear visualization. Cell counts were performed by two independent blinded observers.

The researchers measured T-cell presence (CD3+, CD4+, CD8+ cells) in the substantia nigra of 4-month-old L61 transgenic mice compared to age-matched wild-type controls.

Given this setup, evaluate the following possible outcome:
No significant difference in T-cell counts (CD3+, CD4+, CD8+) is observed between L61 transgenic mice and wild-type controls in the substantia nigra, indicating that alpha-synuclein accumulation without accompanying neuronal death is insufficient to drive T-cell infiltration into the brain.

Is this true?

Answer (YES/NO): NO